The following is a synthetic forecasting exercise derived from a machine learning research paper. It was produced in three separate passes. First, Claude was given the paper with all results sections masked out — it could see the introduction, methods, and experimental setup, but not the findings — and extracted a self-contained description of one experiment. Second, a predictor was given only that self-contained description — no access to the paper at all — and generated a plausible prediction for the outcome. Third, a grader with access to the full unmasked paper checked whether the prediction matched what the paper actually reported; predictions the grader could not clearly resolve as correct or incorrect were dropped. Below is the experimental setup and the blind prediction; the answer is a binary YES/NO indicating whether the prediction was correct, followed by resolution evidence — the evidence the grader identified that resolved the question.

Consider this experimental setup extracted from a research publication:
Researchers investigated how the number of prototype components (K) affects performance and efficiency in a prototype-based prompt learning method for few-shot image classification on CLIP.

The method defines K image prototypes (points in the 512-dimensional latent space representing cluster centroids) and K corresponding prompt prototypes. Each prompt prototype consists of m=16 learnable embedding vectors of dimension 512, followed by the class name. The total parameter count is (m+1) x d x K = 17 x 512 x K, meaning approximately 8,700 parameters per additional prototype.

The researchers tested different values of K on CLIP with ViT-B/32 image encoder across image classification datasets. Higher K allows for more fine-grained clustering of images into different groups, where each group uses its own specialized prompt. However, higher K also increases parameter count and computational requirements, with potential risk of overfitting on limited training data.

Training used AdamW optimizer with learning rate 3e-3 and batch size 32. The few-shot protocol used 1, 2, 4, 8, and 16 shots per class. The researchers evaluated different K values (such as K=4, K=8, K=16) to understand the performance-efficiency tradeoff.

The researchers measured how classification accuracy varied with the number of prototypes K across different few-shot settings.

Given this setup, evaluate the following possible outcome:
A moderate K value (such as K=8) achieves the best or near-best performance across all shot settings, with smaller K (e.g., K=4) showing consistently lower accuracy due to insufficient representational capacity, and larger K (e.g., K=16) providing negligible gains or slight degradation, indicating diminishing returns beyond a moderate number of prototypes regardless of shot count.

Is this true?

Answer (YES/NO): NO